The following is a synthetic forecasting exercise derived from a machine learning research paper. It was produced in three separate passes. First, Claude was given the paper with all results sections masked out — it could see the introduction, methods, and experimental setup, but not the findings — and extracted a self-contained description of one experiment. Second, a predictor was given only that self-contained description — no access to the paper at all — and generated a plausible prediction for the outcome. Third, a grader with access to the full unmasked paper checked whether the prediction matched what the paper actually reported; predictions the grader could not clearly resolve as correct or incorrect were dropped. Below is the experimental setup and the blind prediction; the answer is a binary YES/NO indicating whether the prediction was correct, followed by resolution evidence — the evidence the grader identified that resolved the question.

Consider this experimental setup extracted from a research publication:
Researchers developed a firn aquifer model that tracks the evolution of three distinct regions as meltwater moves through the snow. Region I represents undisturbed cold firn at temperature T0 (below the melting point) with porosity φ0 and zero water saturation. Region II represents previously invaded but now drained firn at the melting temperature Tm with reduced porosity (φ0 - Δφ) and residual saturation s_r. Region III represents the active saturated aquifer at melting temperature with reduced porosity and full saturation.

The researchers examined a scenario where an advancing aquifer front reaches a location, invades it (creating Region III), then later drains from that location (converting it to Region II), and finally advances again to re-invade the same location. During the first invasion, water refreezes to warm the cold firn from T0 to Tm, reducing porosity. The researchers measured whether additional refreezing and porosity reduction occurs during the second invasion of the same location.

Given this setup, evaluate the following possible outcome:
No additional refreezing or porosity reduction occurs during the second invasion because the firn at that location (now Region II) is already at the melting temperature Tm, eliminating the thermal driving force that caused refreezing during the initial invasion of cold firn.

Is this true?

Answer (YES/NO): YES